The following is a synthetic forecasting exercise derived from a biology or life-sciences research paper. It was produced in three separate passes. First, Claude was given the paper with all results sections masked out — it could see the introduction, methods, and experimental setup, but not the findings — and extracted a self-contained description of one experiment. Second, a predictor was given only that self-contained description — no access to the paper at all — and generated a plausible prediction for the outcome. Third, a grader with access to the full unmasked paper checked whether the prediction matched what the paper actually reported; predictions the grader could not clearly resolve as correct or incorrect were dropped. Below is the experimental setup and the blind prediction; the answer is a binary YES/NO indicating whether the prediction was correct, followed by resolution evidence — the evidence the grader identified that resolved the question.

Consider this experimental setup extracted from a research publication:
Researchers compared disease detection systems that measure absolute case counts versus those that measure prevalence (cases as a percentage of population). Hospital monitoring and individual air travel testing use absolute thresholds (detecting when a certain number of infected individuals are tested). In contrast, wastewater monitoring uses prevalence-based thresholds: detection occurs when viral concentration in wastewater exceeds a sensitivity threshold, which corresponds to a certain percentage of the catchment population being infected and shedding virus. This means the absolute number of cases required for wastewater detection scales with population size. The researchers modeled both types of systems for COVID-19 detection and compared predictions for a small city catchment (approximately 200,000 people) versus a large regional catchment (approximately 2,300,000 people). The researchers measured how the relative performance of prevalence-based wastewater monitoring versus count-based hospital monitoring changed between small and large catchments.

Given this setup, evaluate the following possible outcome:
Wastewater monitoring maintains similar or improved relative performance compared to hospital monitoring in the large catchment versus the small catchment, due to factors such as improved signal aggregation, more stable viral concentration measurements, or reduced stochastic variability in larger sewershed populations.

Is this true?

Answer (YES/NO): NO